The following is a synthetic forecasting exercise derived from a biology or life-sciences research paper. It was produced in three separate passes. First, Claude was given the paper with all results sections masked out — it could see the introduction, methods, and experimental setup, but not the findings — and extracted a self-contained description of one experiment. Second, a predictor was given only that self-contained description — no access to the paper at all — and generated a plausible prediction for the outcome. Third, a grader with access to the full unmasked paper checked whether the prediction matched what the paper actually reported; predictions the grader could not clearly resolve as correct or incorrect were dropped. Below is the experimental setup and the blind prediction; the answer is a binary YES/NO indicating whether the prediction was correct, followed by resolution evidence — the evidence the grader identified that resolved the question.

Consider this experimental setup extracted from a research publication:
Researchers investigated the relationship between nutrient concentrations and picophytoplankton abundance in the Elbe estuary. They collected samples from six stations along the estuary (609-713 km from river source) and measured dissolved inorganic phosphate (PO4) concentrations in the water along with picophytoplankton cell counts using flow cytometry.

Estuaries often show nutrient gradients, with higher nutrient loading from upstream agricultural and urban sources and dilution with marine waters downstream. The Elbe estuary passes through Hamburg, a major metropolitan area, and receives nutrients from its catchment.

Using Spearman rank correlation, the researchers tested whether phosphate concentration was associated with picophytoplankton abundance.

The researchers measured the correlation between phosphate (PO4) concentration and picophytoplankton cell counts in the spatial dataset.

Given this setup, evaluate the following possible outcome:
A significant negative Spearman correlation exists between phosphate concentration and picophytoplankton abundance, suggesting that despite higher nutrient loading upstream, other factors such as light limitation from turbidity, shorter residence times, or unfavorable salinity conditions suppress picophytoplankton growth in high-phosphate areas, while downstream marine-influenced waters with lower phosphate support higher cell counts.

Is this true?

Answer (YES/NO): NO